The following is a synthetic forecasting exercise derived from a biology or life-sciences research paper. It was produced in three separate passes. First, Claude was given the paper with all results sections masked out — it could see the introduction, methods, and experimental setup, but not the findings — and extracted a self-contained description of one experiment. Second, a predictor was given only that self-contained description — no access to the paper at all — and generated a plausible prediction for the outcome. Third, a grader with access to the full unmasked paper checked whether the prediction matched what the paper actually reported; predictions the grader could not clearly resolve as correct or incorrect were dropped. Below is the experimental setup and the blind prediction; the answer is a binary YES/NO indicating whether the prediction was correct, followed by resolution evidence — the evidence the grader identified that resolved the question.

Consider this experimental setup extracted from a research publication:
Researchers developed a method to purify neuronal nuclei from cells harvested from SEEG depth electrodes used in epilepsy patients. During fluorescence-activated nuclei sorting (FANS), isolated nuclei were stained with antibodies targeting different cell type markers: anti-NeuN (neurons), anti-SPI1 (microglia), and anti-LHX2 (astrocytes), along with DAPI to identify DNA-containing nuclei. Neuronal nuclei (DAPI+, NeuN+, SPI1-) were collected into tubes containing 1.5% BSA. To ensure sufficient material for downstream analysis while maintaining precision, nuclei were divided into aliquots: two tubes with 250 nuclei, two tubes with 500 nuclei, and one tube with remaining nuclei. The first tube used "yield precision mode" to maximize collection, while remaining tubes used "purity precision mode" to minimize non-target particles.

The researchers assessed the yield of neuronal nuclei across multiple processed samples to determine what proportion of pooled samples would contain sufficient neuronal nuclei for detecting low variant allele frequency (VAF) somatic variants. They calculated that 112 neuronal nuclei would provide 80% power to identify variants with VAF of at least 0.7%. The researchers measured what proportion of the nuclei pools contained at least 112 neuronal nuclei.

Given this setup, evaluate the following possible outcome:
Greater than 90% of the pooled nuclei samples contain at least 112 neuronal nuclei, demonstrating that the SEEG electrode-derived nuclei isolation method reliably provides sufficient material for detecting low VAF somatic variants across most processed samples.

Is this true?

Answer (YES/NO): NO